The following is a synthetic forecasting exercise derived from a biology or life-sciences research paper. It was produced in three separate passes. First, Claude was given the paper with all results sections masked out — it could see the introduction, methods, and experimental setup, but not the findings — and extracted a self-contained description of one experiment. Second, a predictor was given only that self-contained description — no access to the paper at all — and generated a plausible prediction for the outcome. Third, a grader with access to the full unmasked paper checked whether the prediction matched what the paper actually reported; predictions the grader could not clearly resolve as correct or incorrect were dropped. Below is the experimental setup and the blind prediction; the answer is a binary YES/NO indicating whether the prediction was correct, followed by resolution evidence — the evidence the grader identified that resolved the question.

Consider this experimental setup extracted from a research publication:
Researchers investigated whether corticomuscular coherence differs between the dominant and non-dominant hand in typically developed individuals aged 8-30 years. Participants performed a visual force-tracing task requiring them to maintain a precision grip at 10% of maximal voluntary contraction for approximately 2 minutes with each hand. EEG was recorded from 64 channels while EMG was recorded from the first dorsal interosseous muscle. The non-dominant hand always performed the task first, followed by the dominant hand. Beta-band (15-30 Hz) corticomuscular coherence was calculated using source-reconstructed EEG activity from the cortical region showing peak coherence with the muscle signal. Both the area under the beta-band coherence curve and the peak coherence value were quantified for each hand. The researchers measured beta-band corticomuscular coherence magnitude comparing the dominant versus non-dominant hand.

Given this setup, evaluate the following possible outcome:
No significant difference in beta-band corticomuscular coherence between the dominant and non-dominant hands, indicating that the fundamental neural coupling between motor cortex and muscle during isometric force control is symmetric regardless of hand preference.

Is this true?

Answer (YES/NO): NO